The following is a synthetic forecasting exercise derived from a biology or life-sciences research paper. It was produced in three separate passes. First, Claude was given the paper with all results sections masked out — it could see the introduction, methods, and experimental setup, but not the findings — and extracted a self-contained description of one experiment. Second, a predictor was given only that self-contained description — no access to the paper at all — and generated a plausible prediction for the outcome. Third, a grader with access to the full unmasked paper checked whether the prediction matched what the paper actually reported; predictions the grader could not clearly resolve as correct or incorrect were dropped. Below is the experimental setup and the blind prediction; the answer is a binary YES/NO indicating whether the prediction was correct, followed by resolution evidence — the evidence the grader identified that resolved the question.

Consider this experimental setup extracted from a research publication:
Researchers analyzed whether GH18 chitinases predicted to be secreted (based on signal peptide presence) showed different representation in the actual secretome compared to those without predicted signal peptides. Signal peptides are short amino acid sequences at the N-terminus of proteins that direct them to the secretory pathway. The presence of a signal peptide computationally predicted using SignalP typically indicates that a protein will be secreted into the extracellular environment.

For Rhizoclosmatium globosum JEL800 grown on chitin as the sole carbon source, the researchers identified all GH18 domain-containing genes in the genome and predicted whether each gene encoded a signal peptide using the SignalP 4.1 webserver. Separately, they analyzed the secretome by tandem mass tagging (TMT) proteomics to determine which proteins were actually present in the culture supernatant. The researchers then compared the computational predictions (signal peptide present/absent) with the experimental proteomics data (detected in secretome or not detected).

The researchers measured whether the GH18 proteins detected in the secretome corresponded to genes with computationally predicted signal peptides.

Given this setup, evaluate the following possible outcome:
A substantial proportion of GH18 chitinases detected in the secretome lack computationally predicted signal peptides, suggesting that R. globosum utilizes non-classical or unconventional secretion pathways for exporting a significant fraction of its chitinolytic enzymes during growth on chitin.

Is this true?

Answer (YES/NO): YES